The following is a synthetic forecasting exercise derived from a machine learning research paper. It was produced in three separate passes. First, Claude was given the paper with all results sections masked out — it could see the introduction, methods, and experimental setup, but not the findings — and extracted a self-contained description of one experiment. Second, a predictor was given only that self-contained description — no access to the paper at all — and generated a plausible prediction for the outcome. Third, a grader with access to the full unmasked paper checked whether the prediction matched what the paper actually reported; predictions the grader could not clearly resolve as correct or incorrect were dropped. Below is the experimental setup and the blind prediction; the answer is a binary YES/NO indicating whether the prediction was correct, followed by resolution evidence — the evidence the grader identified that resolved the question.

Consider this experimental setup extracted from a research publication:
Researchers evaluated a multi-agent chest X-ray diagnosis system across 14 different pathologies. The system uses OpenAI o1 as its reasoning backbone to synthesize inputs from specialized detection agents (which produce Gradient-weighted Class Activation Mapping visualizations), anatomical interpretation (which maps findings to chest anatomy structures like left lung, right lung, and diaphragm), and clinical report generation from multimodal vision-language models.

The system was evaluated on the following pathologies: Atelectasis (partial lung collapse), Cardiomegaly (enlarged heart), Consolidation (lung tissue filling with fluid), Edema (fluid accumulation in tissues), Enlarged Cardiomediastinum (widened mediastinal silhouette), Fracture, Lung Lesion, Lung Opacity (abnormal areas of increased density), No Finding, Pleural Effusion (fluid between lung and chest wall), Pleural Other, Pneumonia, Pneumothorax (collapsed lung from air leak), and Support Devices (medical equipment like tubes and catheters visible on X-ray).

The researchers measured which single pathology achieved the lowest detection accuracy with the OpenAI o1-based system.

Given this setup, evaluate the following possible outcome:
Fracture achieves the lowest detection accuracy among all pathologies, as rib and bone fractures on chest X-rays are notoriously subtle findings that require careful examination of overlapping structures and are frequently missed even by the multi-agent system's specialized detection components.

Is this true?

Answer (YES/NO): NO